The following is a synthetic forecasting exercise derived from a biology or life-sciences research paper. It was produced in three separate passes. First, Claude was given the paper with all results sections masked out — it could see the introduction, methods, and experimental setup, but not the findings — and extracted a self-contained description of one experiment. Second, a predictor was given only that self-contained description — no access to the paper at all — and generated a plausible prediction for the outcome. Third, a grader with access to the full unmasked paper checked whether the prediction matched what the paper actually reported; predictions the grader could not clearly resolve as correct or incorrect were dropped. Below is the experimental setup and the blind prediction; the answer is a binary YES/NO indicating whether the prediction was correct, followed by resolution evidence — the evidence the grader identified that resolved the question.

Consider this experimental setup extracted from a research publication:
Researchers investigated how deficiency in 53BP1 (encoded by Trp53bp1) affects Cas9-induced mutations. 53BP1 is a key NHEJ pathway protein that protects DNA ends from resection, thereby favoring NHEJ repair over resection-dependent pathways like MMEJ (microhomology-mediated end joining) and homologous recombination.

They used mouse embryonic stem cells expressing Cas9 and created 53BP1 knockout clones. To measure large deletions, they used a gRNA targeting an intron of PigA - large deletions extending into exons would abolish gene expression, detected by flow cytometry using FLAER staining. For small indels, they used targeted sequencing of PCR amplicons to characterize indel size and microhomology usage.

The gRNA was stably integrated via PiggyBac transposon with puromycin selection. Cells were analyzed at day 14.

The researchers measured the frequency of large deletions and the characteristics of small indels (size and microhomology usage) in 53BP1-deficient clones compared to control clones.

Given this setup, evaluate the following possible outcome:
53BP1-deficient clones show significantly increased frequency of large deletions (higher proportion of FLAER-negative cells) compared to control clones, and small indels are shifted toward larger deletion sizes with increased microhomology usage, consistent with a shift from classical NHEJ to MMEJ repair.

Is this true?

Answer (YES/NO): NO